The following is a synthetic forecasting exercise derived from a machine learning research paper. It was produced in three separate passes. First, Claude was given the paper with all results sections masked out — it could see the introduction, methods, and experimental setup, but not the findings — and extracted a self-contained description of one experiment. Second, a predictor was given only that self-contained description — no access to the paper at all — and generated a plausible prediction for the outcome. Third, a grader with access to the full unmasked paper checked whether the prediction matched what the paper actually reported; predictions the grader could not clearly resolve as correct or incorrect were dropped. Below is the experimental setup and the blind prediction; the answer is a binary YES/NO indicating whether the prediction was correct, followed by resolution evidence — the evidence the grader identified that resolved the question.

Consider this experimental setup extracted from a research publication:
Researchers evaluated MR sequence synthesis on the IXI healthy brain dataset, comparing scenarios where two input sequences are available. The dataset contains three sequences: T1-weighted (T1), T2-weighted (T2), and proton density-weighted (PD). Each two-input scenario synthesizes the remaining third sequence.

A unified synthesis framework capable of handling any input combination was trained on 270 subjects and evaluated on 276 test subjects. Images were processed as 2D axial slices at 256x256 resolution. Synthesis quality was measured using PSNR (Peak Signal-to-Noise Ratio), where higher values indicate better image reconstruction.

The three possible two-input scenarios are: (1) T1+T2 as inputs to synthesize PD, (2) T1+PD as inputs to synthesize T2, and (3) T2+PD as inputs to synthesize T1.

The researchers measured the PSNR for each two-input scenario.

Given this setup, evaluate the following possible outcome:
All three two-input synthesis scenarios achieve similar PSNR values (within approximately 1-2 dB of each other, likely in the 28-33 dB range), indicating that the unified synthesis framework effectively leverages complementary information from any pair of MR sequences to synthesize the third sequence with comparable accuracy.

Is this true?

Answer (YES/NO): NO